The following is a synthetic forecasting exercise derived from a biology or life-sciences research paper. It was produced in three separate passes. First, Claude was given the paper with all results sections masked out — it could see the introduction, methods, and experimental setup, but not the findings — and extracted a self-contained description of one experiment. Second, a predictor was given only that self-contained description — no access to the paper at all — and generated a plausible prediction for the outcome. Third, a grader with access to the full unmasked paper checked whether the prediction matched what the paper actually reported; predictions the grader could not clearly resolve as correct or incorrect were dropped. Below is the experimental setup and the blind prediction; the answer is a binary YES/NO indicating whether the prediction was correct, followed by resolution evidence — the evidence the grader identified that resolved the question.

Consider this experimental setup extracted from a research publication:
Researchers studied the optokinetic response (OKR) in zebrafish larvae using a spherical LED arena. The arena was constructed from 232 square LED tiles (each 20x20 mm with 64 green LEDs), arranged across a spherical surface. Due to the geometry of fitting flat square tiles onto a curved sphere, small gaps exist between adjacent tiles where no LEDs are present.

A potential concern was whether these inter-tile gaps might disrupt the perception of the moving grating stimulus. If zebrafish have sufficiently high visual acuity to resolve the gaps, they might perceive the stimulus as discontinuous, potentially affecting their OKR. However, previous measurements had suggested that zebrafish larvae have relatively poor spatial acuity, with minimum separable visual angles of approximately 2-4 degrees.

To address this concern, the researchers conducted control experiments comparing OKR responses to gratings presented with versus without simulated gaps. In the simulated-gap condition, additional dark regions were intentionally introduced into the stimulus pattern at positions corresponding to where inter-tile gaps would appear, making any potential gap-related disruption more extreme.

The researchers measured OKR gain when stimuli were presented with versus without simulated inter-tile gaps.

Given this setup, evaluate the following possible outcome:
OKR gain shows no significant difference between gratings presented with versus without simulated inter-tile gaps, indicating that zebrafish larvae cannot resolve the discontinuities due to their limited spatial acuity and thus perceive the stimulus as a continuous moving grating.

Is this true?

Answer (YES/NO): YES